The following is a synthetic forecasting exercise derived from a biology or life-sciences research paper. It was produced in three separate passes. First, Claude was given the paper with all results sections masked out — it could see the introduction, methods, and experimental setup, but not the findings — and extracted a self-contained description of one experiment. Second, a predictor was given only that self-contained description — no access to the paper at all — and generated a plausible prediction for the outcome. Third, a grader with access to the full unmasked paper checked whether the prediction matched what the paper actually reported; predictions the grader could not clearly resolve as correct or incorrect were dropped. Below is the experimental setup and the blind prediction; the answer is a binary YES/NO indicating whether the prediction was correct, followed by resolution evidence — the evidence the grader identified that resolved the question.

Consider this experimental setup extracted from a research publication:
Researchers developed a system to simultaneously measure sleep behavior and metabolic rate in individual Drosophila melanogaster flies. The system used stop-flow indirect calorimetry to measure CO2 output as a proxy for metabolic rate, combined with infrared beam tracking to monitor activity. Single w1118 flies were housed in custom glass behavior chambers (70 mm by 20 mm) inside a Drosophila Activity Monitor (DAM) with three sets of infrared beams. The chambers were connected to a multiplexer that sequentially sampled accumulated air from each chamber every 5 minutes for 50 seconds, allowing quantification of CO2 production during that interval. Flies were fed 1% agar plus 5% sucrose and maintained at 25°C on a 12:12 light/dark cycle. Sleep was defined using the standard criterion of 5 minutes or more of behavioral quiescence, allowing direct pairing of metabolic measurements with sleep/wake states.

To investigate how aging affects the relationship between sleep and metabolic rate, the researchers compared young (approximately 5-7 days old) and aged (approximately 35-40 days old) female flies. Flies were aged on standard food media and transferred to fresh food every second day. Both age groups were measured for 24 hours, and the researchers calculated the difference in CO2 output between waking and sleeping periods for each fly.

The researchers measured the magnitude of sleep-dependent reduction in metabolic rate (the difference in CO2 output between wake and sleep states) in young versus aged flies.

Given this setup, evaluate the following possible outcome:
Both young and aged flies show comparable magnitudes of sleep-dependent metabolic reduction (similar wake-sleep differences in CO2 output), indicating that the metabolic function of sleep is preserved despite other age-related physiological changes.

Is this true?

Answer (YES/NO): NO